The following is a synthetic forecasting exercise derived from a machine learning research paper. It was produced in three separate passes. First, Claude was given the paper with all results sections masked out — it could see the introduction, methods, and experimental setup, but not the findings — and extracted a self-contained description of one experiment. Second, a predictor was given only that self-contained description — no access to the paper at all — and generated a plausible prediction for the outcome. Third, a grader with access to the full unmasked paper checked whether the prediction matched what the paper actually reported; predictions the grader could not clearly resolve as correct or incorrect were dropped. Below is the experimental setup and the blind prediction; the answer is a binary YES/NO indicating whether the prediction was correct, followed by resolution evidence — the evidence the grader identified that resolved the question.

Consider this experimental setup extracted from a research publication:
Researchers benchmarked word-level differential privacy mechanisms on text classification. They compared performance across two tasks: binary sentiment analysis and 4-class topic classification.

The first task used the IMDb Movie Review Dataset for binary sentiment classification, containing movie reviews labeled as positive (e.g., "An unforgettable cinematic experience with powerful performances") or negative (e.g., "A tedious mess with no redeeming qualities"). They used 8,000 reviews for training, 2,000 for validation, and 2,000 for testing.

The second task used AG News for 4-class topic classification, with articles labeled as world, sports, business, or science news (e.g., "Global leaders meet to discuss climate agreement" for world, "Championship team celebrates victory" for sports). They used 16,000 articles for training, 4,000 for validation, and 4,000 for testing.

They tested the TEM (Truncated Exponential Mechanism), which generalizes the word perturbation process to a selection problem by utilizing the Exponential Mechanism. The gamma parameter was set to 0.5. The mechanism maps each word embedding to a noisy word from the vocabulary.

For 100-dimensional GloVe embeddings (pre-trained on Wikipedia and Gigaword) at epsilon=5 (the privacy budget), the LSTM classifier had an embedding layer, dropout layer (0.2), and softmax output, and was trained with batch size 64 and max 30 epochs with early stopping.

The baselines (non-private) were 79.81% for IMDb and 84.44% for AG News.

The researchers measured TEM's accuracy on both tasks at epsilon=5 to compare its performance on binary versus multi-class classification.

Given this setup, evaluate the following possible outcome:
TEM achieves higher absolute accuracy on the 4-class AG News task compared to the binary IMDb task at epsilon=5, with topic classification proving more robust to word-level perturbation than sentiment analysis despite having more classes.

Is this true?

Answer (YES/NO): YES